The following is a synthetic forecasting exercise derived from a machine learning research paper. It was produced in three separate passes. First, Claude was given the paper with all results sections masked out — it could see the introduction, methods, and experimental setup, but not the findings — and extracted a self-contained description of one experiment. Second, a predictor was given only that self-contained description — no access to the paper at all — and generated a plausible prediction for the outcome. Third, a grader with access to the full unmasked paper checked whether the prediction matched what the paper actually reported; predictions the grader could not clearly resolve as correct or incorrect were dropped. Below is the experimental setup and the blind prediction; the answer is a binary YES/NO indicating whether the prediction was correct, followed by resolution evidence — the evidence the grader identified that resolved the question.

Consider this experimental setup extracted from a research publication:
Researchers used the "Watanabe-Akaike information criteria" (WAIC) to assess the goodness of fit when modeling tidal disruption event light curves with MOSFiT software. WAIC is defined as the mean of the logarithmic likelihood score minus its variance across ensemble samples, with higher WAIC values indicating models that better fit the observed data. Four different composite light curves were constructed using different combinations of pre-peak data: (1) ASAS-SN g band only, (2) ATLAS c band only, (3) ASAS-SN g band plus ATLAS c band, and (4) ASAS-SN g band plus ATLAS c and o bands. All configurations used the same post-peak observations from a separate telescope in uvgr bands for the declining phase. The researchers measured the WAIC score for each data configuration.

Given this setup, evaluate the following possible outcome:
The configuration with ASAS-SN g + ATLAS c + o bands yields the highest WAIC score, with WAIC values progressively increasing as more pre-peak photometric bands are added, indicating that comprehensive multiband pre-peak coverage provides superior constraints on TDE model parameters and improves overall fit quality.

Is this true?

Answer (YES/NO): NO